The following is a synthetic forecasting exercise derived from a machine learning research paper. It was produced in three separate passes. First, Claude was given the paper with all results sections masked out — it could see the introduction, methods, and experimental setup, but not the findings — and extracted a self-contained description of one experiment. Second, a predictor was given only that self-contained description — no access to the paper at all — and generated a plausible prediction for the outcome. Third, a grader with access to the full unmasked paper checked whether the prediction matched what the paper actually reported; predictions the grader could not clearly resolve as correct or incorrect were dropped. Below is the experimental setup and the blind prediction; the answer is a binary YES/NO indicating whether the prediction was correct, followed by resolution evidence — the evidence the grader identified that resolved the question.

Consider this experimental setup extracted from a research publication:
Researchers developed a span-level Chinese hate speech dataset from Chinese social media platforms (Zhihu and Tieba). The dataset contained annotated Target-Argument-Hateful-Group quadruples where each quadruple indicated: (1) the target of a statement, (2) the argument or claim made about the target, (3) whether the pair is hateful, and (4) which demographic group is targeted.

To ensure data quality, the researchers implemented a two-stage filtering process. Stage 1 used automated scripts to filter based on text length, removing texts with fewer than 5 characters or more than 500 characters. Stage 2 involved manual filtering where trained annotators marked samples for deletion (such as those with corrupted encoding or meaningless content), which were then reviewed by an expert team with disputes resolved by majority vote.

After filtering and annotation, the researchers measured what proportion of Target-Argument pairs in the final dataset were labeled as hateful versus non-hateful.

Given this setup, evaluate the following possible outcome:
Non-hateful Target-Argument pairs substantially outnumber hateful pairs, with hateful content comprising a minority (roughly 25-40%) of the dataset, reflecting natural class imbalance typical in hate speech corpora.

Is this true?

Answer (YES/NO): NO